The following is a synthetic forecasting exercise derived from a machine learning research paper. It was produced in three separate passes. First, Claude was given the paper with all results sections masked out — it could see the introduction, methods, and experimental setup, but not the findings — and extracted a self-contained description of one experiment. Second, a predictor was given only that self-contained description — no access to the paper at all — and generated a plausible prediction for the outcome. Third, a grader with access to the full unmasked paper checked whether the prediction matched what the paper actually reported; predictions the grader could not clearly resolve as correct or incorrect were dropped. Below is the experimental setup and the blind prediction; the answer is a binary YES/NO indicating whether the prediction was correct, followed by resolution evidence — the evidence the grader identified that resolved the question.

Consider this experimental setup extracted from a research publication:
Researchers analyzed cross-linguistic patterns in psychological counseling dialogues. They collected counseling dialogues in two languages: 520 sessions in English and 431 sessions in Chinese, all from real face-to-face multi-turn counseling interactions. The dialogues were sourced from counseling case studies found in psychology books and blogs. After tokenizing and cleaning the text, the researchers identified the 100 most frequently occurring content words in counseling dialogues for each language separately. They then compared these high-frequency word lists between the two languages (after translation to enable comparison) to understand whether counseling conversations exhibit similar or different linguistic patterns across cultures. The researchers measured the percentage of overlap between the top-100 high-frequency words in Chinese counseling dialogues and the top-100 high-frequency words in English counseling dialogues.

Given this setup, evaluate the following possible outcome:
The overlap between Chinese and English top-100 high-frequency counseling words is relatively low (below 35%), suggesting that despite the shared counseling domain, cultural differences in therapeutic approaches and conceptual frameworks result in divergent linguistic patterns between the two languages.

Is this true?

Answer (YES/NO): NO